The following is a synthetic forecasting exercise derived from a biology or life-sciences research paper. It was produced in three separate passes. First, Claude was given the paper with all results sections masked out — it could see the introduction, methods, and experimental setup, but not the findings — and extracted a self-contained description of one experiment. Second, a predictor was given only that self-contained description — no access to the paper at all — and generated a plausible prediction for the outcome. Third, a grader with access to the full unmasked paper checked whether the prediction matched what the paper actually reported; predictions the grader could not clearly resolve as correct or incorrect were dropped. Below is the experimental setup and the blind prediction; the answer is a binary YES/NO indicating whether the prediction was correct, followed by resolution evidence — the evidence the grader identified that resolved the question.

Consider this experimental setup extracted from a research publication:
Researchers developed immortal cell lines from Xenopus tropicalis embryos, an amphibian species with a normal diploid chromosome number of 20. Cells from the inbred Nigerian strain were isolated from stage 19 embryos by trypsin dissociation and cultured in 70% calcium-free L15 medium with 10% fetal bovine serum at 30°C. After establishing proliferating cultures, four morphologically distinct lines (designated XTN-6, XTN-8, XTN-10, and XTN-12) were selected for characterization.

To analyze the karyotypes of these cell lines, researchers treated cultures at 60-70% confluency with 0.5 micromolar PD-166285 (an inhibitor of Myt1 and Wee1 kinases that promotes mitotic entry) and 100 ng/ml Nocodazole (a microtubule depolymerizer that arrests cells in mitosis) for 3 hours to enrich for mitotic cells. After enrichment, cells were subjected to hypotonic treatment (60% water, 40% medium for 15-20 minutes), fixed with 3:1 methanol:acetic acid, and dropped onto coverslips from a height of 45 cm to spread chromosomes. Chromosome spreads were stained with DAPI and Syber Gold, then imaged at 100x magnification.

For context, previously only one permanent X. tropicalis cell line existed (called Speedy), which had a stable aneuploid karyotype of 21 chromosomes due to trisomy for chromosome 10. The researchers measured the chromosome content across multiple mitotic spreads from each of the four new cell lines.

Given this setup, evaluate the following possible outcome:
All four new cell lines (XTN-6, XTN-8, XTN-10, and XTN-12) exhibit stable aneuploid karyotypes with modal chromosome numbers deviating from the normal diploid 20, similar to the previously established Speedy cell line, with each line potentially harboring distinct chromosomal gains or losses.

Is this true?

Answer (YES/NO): NO